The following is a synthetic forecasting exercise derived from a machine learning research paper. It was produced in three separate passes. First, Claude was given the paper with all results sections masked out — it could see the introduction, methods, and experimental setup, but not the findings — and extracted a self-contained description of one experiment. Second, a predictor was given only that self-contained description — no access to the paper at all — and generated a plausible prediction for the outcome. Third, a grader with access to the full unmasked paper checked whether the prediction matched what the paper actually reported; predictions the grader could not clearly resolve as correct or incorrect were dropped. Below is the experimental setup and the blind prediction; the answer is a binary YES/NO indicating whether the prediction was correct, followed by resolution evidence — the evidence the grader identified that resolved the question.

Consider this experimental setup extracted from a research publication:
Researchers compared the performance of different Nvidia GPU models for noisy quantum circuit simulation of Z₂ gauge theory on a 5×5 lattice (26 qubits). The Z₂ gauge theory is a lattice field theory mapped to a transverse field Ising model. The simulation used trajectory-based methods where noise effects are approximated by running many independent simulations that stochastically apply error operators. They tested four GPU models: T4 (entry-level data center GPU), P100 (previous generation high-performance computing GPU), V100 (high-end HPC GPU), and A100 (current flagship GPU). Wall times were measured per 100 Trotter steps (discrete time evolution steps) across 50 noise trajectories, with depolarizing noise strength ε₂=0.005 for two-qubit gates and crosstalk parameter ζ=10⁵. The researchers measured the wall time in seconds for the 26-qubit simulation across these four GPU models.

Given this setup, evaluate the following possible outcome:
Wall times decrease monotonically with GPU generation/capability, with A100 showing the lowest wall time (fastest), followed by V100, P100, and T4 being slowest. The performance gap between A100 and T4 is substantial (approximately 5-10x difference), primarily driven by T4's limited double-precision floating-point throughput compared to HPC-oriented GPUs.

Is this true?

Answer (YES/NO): NO